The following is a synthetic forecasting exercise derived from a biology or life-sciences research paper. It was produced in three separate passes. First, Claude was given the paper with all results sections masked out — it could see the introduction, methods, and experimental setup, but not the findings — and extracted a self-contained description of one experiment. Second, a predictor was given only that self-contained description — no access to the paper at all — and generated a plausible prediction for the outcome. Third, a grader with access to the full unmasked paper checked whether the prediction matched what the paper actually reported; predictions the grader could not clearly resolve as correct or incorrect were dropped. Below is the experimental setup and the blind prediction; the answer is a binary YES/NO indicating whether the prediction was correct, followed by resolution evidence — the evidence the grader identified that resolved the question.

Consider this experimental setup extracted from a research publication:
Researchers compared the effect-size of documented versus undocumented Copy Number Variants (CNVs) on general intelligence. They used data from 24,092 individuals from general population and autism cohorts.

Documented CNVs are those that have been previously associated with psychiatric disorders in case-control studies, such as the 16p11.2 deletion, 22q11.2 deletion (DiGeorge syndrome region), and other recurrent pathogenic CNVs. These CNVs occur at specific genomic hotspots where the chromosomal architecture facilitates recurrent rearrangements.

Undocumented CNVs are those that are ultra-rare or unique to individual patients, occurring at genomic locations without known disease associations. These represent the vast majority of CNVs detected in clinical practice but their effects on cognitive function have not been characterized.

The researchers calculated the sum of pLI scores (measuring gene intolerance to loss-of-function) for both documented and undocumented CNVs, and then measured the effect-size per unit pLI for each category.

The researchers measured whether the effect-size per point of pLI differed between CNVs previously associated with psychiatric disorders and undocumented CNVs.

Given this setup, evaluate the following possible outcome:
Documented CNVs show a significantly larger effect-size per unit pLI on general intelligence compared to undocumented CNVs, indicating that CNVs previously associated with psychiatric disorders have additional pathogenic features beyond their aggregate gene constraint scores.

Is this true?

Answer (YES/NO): NO